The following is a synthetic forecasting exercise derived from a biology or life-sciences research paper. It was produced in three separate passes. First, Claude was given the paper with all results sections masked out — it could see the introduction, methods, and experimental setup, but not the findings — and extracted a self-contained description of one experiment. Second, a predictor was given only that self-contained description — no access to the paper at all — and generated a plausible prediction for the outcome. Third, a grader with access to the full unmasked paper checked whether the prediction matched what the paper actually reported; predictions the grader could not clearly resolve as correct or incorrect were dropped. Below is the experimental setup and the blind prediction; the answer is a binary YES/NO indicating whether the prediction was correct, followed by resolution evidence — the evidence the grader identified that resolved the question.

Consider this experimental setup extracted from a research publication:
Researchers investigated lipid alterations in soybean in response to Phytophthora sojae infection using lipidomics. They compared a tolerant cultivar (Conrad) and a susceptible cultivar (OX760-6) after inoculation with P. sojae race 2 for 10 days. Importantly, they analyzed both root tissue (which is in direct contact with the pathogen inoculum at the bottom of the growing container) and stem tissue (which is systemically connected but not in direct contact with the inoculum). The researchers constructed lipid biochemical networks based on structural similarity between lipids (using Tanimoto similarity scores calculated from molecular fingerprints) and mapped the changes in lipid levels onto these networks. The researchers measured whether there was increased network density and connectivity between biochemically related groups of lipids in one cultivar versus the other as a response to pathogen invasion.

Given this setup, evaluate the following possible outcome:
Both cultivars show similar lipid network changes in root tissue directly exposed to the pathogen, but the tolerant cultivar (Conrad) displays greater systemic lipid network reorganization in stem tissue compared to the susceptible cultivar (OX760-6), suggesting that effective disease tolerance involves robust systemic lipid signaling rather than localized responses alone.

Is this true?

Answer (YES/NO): NO